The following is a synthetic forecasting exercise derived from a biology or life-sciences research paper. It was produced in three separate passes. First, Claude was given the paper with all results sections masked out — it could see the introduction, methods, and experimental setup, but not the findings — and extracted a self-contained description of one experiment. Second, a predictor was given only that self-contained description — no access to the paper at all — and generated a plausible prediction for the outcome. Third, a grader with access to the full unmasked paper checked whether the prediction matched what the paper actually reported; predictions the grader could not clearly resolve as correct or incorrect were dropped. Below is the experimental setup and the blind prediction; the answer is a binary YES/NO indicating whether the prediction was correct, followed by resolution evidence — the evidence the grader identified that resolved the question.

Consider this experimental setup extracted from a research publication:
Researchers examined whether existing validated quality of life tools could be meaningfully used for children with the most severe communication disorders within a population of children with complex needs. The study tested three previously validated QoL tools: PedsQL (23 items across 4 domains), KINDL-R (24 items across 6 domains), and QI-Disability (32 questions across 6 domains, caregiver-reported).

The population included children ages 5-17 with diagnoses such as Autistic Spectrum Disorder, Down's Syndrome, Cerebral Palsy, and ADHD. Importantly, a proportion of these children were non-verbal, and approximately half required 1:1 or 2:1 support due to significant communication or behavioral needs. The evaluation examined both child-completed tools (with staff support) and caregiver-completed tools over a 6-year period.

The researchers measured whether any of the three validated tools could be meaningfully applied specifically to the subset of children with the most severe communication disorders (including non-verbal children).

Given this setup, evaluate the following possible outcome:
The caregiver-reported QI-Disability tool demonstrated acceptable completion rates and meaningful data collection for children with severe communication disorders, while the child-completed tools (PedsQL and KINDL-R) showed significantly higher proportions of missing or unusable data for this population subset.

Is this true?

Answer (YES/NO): NO